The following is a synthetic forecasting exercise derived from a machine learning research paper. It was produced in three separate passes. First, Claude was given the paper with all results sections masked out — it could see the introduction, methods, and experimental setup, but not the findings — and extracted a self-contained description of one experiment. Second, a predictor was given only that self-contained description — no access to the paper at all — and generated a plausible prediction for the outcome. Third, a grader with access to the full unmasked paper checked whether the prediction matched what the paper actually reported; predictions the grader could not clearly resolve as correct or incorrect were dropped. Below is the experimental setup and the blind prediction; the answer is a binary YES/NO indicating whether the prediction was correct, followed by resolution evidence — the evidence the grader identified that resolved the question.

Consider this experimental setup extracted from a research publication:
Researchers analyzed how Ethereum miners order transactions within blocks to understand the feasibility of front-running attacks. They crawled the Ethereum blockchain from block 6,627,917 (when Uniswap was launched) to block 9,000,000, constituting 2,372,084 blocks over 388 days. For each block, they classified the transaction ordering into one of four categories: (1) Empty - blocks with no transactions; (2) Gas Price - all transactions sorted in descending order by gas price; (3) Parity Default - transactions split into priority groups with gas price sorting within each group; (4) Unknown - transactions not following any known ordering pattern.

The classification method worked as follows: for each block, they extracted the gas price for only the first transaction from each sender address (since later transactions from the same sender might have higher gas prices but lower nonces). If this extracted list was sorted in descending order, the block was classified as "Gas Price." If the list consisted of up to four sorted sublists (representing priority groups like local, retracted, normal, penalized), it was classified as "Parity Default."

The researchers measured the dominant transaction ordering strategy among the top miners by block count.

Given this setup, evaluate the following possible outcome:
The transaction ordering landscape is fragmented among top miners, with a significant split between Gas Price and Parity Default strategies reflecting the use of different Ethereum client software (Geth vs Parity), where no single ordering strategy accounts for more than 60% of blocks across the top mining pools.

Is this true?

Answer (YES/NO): NO